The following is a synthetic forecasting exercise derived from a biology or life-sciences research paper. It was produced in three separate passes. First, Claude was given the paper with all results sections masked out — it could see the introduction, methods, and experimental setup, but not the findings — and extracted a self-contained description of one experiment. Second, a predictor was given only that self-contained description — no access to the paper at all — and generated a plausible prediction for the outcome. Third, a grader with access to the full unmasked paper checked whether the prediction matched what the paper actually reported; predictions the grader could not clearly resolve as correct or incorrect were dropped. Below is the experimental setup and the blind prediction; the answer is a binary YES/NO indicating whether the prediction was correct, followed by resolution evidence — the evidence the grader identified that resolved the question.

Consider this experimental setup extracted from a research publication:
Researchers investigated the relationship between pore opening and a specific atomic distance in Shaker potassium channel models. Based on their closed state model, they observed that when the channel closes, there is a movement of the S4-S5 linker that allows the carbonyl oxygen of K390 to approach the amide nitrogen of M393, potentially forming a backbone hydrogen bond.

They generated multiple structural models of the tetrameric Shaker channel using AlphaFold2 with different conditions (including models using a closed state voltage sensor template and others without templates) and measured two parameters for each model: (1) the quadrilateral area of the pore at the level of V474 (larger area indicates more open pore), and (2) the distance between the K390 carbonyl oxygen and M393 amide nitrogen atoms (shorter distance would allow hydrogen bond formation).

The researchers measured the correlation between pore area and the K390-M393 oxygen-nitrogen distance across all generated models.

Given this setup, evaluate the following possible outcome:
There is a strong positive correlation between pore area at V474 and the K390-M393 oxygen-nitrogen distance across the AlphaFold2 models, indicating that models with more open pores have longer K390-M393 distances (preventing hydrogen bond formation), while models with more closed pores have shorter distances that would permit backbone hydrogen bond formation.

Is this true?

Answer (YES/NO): YES